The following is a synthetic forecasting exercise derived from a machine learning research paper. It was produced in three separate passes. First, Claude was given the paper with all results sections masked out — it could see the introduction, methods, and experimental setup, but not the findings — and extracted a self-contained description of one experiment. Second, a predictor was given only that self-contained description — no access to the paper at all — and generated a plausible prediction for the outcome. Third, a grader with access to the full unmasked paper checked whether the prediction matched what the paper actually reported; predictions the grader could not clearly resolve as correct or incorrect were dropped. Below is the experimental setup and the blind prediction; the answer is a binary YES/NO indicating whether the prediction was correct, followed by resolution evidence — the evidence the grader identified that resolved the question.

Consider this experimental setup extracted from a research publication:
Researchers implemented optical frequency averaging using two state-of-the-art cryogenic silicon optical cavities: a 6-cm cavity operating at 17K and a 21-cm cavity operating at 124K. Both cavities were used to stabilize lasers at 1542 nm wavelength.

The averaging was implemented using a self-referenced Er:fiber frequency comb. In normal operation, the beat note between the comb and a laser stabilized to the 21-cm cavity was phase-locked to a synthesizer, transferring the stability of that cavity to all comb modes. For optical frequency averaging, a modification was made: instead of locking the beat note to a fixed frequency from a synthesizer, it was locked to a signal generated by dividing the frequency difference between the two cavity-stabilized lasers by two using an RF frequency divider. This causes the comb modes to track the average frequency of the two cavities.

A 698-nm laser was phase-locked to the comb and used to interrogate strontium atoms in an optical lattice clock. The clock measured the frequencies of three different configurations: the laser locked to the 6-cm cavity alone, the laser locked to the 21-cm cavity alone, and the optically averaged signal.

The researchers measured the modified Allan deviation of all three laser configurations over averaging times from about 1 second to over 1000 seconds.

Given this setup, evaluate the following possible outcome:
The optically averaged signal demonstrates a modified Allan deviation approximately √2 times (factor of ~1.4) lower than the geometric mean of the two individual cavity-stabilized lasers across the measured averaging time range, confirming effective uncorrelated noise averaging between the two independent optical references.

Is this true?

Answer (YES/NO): YES